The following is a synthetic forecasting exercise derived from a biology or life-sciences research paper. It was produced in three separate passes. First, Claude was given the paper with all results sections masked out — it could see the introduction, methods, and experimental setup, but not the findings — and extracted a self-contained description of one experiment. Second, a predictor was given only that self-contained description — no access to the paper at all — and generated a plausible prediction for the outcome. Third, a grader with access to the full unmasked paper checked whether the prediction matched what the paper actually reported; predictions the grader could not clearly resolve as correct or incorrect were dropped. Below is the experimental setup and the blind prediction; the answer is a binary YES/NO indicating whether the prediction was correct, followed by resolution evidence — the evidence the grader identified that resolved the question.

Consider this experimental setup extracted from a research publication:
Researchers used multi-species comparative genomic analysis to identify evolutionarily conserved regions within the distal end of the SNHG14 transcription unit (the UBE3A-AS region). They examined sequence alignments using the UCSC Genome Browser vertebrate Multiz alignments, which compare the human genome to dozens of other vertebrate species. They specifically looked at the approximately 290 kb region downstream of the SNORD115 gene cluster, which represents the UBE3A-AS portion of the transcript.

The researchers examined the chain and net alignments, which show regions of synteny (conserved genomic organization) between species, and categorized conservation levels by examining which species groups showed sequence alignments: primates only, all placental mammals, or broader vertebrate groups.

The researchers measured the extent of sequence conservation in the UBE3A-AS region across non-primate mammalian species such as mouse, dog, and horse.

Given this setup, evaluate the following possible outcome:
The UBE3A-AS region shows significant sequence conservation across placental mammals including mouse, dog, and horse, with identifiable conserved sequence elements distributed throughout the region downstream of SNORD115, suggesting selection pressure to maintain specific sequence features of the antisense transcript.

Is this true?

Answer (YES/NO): NO